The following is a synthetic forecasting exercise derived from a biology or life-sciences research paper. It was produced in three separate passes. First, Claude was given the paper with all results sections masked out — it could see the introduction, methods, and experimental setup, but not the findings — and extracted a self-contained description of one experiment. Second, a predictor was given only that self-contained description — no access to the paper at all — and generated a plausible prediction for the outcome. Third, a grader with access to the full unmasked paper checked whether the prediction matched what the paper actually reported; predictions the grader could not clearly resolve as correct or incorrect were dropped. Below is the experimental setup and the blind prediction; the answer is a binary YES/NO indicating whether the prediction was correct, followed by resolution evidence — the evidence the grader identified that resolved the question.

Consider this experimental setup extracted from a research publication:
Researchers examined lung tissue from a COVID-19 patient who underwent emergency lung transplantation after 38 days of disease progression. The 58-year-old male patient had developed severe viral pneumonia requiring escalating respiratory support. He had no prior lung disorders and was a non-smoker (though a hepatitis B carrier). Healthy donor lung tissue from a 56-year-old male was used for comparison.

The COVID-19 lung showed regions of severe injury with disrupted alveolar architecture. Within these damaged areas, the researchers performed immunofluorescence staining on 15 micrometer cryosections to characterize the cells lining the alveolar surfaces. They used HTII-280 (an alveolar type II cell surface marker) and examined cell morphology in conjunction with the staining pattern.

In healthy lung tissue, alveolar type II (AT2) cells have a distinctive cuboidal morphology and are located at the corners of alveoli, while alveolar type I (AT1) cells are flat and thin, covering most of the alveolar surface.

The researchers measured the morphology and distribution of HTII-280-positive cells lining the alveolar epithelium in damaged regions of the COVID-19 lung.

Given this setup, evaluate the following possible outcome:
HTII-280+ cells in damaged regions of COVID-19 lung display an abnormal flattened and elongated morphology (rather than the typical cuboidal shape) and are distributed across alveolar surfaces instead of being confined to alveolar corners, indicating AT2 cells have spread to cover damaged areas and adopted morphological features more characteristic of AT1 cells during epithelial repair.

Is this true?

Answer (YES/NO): YES